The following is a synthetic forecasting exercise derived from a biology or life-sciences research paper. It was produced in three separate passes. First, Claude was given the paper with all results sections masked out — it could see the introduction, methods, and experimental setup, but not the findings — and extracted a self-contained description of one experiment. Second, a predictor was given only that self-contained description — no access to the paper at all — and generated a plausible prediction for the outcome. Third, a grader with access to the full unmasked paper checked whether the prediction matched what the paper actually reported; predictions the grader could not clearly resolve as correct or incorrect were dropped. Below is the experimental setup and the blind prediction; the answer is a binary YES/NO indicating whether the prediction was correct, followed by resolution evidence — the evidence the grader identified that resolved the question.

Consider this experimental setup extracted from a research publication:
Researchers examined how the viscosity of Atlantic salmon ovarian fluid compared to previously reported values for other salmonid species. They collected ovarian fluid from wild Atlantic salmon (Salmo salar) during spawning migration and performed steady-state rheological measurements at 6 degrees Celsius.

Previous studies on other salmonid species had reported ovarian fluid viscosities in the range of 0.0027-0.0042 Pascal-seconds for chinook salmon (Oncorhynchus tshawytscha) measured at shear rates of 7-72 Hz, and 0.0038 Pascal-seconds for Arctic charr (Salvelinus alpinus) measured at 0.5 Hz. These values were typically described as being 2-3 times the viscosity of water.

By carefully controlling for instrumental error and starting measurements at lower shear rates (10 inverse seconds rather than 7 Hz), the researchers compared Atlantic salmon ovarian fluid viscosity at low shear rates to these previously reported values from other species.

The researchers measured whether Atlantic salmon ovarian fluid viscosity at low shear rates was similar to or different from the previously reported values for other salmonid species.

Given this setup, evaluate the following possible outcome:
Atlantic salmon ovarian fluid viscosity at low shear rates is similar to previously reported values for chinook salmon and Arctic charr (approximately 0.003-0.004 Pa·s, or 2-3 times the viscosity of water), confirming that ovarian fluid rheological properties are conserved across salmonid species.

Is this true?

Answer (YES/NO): NO